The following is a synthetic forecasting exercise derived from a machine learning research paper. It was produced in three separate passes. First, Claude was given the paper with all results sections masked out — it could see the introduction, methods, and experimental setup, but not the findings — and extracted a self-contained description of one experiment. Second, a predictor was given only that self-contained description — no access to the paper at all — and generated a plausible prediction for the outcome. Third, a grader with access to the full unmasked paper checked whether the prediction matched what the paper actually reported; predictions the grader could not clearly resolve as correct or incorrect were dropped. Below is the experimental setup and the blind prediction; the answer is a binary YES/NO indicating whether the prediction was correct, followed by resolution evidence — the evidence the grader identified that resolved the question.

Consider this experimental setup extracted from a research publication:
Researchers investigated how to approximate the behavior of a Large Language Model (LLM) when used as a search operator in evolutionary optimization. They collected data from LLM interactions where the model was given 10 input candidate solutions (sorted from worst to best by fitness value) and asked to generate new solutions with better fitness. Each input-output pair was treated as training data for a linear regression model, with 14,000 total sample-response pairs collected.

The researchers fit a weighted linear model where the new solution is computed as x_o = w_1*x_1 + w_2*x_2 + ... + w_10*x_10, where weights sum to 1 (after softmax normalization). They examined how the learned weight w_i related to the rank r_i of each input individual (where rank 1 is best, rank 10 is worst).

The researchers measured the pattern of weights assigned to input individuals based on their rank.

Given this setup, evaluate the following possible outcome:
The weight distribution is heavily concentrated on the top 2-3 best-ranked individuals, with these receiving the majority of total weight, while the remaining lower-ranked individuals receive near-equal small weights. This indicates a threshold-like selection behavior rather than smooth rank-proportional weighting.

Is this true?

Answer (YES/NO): NO